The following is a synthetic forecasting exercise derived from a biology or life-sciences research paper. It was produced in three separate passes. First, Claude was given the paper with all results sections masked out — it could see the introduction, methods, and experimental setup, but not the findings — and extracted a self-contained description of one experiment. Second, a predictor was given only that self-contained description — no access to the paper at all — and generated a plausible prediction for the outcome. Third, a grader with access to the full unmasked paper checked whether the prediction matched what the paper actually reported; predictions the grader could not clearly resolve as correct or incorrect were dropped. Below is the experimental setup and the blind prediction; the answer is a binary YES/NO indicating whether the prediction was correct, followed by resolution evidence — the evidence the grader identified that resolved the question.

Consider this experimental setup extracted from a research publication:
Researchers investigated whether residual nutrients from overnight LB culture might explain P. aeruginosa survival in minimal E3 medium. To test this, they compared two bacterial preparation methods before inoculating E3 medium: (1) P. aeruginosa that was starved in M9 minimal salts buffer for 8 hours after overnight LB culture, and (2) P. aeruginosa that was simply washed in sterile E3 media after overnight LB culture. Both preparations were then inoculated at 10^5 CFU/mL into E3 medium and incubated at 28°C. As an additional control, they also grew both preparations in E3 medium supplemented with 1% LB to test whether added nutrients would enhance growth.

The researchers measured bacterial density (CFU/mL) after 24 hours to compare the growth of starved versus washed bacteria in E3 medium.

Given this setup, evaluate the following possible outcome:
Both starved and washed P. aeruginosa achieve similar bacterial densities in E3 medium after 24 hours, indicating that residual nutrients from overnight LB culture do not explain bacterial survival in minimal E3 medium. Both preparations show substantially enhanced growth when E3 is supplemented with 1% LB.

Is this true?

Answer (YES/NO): NO